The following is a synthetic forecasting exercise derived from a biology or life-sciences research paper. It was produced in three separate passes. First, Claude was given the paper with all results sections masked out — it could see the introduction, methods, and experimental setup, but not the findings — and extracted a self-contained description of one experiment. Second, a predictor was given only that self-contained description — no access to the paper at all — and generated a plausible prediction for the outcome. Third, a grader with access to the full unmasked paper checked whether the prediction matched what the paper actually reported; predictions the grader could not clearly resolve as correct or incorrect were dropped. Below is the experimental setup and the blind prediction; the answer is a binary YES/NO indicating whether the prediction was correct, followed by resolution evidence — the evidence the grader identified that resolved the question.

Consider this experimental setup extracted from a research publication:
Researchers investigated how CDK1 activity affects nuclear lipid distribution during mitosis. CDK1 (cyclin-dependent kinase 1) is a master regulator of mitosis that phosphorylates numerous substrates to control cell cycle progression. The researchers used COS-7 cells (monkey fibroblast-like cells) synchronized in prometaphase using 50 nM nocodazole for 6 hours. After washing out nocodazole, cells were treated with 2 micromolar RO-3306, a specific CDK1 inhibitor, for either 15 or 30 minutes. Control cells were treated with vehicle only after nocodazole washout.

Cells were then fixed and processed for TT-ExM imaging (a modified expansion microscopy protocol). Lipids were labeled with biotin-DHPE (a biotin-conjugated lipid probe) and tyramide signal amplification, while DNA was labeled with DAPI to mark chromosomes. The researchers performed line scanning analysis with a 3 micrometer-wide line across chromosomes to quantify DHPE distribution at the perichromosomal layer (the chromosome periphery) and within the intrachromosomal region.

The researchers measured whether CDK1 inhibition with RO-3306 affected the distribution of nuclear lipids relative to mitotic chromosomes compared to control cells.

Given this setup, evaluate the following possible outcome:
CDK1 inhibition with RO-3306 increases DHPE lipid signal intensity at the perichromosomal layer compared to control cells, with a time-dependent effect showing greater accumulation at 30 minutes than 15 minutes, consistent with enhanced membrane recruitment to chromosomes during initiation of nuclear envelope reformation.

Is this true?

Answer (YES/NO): NO